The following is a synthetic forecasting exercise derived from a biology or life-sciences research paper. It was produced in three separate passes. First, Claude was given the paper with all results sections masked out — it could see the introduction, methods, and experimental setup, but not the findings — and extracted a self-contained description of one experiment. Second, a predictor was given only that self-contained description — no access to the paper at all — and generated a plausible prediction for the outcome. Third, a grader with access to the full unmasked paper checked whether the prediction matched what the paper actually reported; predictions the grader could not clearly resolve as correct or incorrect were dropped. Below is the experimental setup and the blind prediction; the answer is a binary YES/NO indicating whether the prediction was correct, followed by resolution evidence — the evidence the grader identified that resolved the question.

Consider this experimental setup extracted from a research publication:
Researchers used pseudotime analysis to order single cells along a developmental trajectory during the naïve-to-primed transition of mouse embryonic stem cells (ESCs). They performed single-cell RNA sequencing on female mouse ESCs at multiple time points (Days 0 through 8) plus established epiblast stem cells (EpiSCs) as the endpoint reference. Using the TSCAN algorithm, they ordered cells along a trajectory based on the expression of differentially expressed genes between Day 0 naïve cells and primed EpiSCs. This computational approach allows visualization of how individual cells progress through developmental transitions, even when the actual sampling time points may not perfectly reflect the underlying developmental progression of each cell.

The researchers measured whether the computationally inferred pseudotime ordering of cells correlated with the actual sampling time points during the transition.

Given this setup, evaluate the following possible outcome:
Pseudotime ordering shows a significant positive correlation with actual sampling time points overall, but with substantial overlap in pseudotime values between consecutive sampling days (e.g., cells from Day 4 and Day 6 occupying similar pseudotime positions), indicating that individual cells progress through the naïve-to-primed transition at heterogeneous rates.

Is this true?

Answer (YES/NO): YES